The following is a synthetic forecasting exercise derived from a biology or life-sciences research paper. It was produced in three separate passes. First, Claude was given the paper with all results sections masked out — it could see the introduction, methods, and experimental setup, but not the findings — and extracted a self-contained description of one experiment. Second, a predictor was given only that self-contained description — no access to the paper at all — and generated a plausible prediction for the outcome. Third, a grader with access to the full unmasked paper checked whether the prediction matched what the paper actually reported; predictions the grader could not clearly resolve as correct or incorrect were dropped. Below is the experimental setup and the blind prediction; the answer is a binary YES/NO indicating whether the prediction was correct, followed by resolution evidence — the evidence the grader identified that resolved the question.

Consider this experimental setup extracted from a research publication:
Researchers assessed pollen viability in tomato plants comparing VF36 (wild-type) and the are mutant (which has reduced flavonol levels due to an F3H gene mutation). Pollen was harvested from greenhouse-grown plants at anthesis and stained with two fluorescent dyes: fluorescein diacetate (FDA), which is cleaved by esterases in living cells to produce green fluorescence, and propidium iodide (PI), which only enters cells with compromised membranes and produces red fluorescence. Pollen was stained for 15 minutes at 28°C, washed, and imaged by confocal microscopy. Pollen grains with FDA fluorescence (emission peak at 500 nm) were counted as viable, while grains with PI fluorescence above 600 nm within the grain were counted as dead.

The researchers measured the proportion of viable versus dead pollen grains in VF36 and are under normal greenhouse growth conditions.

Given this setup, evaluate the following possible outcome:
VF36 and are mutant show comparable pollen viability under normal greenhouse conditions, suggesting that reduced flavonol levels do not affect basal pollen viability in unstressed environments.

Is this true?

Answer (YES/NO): NO